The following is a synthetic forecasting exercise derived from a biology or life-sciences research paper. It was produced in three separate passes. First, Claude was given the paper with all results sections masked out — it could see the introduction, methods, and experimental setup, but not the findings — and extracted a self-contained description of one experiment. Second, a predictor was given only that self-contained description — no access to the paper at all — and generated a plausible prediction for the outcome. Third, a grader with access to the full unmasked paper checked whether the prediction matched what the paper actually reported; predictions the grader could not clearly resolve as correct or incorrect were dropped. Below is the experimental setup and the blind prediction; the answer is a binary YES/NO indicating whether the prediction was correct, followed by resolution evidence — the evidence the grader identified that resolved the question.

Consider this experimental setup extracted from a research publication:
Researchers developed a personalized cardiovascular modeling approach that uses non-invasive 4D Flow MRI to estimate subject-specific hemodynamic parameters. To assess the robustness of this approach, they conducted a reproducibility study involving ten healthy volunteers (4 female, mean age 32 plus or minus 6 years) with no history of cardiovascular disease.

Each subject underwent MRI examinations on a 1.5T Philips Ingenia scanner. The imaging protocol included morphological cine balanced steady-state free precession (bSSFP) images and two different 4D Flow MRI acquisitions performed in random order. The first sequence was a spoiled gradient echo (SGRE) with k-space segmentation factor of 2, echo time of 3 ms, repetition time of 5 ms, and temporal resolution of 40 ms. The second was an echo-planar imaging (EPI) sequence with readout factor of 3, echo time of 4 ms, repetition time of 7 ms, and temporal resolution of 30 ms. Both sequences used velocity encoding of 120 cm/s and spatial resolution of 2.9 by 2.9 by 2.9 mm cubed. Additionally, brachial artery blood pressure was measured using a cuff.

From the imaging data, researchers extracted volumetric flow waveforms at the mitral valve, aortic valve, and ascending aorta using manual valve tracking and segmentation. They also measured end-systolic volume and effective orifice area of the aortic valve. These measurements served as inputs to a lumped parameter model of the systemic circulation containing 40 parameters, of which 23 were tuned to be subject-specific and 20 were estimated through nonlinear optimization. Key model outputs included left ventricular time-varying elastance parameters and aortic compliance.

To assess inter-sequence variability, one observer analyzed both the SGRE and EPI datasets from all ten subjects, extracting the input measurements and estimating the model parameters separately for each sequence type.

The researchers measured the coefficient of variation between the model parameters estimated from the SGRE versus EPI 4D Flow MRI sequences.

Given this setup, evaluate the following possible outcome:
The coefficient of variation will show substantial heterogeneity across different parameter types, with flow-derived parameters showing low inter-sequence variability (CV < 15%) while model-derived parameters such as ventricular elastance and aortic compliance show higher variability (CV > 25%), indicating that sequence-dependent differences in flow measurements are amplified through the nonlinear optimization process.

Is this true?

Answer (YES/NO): NO